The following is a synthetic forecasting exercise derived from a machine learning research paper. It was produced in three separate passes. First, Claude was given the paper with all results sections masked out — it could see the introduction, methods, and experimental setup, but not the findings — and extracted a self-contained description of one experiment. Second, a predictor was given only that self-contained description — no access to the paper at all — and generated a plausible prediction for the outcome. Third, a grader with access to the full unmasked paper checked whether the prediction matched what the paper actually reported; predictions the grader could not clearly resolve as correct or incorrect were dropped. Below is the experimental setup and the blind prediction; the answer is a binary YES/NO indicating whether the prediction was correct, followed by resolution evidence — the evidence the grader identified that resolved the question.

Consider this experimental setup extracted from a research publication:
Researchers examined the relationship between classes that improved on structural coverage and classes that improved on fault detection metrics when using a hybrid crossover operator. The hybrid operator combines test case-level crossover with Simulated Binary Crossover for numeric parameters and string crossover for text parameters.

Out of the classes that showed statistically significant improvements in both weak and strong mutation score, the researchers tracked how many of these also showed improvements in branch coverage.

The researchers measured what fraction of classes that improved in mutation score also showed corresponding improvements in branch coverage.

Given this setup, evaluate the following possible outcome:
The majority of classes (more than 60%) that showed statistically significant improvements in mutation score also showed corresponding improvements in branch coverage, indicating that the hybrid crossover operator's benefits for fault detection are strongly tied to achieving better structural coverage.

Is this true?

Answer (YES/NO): YES